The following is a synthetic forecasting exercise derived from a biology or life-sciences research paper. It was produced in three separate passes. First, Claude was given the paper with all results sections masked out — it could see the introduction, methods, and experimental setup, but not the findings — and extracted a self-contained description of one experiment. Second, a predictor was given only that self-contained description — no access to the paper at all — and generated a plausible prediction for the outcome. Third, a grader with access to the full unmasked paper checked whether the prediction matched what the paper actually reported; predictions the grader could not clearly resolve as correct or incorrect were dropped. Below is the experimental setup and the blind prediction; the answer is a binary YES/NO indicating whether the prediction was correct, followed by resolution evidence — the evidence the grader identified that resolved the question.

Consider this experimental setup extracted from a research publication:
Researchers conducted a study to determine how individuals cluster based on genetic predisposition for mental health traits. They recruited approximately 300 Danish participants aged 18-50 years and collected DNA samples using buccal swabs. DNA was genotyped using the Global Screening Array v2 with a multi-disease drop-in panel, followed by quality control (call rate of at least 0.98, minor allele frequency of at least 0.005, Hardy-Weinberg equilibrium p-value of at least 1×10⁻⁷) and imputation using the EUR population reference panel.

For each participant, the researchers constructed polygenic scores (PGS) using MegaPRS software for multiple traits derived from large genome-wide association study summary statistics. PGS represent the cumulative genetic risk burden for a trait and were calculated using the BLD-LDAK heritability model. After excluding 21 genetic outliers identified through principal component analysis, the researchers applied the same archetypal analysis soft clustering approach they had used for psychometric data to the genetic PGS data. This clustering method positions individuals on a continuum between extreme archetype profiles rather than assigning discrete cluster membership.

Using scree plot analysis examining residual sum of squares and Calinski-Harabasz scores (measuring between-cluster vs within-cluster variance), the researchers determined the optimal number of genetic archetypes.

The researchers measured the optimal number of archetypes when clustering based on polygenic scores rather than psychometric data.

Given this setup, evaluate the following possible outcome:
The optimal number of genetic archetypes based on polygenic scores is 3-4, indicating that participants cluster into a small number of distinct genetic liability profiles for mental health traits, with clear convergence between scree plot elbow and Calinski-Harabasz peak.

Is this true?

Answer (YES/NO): YES